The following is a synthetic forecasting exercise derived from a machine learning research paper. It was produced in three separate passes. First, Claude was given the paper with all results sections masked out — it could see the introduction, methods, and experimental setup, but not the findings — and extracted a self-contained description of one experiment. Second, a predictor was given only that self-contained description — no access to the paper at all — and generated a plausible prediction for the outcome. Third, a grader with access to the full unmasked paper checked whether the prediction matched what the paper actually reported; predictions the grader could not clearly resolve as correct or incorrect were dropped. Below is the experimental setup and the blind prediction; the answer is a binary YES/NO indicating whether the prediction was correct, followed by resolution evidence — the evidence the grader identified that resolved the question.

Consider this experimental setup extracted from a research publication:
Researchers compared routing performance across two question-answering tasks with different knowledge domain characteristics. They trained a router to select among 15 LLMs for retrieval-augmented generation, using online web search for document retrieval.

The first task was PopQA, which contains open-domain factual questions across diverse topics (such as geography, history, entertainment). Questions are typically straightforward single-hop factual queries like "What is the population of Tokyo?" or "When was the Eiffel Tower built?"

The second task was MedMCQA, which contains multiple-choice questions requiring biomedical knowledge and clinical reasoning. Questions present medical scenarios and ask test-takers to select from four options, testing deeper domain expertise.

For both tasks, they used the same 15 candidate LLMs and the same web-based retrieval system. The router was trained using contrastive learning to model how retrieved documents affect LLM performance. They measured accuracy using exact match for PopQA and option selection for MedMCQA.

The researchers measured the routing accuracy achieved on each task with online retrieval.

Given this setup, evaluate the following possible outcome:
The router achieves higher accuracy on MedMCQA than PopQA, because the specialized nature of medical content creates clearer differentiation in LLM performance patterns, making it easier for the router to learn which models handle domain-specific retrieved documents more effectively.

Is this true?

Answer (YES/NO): YES